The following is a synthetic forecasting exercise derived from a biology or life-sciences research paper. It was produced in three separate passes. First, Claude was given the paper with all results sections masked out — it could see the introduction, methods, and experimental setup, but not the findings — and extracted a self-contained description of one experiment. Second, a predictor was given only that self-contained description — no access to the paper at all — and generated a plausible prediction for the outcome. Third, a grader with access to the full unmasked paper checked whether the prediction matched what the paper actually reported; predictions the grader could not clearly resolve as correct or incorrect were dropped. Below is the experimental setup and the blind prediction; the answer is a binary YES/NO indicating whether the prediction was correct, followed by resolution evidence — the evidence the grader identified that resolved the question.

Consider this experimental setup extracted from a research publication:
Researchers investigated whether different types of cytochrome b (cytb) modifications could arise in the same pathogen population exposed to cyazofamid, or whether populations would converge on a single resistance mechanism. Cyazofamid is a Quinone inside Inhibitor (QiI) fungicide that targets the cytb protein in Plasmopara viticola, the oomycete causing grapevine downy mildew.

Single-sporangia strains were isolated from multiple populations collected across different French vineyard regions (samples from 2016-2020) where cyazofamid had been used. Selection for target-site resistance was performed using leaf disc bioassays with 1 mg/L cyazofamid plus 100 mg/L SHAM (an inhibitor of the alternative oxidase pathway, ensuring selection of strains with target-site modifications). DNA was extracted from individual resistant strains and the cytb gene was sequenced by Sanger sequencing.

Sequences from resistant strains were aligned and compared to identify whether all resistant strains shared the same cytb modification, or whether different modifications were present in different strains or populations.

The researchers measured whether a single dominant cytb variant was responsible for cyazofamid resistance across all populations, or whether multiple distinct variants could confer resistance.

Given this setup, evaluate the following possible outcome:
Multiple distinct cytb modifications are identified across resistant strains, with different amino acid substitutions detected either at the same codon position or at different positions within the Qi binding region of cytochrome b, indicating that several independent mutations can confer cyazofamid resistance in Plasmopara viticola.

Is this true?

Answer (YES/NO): NO